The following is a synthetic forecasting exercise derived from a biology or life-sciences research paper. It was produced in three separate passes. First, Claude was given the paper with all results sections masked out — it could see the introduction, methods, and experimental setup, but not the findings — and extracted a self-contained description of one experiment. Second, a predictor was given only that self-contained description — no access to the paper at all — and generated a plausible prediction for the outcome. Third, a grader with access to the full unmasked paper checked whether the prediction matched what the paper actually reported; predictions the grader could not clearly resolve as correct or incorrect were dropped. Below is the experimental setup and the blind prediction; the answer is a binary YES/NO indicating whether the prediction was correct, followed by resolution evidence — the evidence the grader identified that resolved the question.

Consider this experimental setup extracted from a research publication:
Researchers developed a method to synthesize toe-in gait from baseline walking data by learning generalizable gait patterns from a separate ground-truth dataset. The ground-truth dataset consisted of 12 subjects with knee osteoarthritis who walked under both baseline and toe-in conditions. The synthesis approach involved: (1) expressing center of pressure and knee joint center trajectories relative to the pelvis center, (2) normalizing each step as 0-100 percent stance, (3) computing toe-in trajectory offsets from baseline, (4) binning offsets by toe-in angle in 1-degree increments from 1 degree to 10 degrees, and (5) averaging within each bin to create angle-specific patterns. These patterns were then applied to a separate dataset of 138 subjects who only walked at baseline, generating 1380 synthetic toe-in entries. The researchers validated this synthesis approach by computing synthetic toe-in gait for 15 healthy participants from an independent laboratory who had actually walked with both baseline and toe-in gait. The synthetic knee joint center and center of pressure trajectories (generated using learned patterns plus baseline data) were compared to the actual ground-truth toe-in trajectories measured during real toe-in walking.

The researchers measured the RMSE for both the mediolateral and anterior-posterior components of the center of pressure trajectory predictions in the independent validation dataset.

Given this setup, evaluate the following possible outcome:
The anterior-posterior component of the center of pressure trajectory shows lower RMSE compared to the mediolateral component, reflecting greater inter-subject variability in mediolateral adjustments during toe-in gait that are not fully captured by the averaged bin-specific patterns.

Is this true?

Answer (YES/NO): NO